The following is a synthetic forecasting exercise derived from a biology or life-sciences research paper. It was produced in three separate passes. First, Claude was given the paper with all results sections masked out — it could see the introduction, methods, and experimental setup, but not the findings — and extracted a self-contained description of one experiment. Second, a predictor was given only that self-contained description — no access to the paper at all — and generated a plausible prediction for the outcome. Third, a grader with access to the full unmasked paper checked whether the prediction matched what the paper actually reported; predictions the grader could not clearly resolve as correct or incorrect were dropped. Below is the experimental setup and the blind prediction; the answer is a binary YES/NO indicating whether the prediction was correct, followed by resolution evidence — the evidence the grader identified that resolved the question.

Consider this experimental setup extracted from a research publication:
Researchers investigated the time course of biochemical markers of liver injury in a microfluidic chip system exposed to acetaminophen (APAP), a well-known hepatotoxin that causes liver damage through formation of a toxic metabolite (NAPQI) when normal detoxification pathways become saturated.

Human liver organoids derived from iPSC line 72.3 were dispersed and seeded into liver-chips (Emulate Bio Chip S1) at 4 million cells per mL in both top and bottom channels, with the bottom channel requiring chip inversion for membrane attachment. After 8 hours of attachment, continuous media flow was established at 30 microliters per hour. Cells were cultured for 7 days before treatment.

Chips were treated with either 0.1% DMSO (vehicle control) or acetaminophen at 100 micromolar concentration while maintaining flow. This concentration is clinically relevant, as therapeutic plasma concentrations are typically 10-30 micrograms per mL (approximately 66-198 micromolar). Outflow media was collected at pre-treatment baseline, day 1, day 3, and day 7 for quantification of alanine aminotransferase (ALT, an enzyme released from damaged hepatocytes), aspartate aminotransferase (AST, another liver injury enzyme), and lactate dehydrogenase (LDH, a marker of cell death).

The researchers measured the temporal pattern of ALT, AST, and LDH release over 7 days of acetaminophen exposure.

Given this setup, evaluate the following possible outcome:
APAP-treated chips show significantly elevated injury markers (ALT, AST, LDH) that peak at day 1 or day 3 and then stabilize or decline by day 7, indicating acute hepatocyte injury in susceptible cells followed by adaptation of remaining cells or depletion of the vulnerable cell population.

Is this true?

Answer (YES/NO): NO